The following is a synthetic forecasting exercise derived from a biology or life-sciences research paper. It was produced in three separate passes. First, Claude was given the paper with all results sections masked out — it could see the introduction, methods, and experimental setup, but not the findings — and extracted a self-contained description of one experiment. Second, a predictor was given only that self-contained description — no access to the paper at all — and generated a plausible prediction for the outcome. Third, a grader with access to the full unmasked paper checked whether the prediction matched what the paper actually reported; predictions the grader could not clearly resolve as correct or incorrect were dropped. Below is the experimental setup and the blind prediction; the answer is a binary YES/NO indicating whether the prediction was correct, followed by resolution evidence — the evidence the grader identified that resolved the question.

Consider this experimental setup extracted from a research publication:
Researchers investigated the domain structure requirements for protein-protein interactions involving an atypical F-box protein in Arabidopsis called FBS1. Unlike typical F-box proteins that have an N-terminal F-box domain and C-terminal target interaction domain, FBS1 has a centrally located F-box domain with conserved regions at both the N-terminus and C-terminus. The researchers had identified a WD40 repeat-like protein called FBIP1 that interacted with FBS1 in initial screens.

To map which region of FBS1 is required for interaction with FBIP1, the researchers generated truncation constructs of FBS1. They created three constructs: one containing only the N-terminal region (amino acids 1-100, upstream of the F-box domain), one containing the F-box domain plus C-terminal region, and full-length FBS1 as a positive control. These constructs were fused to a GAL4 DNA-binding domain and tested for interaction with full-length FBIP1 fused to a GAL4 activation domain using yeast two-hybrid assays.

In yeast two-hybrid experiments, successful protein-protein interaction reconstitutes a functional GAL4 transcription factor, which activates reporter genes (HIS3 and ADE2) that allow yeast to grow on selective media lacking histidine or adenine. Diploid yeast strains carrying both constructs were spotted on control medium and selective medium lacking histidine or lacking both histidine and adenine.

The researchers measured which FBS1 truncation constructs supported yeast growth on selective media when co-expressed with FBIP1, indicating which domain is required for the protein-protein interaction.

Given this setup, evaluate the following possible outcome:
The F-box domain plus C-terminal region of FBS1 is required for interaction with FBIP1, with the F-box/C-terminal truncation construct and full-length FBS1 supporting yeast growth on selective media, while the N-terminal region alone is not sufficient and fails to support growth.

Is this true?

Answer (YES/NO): NO